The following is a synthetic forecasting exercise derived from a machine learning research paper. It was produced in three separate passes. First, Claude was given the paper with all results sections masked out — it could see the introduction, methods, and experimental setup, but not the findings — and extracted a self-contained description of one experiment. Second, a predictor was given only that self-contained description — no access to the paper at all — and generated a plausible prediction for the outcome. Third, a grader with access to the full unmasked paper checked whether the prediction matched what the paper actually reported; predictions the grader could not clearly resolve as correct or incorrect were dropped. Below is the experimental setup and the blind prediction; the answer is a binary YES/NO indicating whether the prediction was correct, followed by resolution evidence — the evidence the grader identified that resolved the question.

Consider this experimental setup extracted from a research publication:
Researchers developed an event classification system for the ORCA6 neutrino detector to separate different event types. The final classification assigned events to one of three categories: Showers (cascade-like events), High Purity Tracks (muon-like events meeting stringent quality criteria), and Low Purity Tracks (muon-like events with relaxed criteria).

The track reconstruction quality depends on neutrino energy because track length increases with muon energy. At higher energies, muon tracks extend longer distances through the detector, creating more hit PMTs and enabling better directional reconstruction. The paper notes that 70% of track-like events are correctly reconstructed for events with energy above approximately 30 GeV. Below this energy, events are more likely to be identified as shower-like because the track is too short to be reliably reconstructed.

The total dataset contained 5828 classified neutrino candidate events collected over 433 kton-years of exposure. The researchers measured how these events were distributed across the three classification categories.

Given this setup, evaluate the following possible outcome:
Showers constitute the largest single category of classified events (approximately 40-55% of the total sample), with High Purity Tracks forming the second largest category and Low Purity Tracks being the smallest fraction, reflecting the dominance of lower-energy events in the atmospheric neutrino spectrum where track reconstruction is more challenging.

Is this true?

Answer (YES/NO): NO